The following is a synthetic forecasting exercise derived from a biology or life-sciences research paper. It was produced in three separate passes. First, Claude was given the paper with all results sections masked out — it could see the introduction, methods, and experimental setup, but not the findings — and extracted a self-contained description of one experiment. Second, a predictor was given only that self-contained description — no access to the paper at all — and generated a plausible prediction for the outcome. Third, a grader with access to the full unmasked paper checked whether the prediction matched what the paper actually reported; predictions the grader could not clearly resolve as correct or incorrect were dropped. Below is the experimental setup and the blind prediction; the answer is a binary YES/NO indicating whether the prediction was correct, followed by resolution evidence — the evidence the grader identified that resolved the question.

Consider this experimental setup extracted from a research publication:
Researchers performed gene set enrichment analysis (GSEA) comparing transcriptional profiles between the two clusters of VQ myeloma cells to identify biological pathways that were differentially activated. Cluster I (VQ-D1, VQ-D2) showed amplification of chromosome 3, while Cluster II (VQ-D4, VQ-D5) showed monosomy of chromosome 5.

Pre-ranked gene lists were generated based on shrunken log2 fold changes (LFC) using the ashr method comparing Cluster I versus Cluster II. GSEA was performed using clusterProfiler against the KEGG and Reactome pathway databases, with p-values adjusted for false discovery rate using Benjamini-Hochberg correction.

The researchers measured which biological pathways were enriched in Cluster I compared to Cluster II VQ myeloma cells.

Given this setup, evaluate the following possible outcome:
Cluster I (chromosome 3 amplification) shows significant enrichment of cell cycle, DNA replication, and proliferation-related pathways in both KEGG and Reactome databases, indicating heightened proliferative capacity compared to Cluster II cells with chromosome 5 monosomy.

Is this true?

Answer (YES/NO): NO